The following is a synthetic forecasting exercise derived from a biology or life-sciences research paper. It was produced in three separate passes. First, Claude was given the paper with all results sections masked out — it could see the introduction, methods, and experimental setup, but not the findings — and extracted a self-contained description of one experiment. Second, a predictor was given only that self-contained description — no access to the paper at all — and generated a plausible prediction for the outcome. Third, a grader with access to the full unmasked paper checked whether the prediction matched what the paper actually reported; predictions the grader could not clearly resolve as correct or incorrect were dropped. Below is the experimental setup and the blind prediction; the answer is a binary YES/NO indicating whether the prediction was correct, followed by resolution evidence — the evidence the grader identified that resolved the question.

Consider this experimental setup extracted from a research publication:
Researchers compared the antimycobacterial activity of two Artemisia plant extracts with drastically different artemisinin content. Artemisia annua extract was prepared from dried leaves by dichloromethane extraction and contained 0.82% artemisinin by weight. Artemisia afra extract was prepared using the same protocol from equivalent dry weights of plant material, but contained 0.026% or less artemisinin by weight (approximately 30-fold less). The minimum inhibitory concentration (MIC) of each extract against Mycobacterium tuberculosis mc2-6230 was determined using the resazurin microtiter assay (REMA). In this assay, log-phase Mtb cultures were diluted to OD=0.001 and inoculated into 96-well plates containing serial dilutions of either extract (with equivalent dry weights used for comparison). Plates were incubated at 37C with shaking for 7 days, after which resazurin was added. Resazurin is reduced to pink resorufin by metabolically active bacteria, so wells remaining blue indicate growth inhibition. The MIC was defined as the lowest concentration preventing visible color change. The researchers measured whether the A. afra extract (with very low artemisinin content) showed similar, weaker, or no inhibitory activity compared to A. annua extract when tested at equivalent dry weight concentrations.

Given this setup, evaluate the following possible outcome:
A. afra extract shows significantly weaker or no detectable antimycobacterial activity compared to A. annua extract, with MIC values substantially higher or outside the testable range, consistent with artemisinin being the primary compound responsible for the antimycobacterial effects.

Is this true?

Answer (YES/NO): NO